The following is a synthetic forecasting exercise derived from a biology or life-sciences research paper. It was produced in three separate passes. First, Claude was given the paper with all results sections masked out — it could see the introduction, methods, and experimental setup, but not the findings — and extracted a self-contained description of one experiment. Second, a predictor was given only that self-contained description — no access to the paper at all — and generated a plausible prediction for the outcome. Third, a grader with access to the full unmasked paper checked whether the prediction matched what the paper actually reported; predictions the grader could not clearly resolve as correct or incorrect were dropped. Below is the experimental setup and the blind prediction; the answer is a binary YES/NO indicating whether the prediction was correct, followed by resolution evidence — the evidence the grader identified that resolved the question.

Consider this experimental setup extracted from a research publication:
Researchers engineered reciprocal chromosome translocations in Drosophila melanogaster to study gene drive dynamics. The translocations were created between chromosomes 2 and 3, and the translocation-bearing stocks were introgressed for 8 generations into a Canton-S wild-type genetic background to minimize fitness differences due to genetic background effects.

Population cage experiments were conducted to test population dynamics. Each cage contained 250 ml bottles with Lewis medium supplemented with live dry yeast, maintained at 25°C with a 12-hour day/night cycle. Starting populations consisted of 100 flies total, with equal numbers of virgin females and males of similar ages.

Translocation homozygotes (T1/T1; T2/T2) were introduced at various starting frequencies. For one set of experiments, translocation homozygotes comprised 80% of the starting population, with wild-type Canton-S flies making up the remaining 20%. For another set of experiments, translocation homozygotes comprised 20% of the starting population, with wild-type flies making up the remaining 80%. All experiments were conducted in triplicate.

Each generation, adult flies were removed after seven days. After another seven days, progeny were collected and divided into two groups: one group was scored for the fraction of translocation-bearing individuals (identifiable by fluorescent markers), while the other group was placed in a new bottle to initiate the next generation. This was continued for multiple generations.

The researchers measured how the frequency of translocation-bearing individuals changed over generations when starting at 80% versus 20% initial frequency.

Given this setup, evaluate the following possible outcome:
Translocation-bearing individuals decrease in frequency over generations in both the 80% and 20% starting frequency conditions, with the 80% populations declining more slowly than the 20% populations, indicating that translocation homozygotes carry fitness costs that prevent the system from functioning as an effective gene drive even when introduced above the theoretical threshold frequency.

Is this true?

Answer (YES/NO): NO